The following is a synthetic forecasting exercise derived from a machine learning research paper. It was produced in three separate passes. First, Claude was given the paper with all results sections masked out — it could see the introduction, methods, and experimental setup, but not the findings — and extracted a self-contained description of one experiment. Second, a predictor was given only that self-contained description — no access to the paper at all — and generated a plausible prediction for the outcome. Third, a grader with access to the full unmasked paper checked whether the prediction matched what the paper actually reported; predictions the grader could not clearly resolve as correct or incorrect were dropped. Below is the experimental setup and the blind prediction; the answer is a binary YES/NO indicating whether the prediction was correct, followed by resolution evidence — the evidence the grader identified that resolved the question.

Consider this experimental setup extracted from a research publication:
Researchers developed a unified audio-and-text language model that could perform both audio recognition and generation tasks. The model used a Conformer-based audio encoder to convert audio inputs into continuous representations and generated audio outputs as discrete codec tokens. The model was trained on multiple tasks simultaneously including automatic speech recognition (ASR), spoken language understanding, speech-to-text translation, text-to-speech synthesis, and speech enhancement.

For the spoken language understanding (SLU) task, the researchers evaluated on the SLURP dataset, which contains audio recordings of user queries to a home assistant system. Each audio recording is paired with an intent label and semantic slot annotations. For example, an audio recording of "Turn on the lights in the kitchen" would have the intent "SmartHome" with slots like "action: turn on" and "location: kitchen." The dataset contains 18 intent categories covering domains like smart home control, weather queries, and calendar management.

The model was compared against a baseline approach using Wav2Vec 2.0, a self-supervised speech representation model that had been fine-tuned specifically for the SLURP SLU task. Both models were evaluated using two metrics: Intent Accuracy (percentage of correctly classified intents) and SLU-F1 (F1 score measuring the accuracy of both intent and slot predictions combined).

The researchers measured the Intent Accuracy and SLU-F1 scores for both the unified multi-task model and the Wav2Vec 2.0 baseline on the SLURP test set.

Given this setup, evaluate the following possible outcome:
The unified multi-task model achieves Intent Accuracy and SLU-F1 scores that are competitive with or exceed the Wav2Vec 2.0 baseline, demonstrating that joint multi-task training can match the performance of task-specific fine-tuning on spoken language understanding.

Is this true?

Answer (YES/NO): YES